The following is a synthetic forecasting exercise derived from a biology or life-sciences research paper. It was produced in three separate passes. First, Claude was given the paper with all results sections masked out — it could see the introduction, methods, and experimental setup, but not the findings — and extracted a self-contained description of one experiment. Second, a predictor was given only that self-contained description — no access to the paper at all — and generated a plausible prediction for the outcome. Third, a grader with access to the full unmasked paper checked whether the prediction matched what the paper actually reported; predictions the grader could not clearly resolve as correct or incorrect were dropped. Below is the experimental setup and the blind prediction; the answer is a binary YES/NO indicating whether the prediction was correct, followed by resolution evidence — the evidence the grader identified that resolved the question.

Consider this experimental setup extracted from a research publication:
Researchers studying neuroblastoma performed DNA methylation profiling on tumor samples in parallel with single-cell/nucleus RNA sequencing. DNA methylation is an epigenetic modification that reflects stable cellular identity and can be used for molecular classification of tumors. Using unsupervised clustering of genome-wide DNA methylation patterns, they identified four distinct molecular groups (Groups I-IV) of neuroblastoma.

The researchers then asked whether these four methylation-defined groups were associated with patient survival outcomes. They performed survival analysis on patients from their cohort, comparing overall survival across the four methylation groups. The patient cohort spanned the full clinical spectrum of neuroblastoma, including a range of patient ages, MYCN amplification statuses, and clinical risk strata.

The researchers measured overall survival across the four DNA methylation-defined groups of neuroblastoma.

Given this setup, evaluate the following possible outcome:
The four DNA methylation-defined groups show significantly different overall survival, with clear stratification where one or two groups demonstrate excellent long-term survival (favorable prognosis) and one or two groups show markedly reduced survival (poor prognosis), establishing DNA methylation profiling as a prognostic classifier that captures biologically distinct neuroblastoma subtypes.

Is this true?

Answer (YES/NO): YES